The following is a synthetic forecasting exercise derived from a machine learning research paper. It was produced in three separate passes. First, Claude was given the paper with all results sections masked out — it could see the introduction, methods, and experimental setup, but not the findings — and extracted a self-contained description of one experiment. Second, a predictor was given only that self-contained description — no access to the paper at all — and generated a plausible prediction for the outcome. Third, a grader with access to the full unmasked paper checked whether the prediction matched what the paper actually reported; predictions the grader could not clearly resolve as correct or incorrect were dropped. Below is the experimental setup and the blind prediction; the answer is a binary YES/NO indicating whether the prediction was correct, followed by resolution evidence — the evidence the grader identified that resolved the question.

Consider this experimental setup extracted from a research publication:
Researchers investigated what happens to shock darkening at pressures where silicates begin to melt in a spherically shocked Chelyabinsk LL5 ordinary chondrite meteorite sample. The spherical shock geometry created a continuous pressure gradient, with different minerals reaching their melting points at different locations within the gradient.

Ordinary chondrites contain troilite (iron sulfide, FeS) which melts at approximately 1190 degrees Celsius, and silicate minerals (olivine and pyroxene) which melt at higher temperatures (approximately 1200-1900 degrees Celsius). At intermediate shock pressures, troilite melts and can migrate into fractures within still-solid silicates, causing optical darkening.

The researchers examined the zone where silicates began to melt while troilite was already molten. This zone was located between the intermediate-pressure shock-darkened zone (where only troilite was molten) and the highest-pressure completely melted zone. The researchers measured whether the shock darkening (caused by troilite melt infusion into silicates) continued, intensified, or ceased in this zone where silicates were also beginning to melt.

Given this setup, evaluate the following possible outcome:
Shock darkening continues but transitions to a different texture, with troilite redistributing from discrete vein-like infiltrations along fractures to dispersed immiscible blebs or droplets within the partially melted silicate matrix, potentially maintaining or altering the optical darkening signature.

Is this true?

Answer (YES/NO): NO